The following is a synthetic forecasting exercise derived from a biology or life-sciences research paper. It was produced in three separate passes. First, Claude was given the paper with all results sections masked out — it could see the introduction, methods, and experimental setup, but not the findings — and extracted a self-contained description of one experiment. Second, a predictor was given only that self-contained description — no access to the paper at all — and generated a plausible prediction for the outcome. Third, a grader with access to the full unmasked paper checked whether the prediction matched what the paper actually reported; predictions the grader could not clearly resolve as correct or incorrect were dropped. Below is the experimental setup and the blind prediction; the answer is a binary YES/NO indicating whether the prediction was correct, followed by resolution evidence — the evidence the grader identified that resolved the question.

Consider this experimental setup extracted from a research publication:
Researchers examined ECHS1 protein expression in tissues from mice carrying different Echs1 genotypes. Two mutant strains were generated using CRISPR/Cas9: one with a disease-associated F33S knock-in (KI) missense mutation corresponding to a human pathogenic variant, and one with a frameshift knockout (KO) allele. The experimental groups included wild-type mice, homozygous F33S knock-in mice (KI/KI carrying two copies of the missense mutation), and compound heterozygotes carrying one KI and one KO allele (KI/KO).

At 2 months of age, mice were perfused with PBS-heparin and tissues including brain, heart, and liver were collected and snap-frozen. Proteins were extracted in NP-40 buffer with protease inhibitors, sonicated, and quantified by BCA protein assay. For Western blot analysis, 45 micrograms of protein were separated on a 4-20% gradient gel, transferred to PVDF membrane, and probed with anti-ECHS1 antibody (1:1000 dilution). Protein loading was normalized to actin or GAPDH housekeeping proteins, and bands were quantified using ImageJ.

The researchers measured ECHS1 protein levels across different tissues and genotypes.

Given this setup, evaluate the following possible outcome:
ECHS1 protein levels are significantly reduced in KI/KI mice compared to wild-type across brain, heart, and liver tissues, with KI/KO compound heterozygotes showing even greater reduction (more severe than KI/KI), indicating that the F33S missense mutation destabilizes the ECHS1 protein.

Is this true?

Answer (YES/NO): YES